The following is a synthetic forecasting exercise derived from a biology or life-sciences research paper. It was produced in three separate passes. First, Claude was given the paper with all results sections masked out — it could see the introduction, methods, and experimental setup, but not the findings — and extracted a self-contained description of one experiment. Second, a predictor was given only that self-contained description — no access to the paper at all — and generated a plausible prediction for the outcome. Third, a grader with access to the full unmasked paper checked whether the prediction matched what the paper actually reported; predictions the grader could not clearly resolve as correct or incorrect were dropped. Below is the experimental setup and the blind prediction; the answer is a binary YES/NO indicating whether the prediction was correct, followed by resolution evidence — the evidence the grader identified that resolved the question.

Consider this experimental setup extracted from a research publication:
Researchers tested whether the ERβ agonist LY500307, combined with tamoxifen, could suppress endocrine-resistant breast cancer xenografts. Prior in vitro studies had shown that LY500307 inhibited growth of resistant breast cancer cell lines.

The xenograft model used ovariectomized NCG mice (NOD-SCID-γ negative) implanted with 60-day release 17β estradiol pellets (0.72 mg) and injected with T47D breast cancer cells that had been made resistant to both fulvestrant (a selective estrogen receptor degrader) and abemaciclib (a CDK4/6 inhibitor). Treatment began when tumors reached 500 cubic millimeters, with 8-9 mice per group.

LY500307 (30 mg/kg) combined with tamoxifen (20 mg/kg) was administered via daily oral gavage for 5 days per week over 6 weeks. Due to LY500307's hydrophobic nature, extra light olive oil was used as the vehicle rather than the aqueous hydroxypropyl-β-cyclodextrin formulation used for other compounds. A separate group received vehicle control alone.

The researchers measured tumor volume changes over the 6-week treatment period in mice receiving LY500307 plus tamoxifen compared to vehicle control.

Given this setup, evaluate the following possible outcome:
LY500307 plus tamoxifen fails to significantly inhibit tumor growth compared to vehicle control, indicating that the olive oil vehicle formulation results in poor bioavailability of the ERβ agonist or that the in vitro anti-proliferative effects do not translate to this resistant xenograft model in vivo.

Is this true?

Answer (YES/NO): YES